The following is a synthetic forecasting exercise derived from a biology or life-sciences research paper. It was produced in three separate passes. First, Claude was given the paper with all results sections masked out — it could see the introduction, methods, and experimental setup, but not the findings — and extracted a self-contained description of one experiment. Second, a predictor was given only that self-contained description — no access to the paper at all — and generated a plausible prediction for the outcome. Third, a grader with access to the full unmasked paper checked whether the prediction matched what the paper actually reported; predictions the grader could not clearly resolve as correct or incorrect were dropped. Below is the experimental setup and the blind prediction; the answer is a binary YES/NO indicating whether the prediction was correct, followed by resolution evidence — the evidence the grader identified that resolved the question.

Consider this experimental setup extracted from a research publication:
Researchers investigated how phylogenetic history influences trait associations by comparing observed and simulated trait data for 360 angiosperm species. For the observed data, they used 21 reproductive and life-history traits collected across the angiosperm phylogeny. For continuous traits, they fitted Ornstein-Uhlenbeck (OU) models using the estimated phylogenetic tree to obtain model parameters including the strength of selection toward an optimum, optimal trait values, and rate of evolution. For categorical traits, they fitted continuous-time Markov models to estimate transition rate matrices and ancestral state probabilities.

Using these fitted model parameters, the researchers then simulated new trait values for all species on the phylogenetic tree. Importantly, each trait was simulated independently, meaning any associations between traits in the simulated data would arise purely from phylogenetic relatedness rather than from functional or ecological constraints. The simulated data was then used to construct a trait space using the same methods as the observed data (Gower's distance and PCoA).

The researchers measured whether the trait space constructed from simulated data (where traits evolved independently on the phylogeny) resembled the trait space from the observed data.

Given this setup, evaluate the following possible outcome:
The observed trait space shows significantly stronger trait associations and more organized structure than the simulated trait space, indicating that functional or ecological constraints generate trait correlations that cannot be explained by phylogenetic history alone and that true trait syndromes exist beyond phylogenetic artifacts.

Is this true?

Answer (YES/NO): YES